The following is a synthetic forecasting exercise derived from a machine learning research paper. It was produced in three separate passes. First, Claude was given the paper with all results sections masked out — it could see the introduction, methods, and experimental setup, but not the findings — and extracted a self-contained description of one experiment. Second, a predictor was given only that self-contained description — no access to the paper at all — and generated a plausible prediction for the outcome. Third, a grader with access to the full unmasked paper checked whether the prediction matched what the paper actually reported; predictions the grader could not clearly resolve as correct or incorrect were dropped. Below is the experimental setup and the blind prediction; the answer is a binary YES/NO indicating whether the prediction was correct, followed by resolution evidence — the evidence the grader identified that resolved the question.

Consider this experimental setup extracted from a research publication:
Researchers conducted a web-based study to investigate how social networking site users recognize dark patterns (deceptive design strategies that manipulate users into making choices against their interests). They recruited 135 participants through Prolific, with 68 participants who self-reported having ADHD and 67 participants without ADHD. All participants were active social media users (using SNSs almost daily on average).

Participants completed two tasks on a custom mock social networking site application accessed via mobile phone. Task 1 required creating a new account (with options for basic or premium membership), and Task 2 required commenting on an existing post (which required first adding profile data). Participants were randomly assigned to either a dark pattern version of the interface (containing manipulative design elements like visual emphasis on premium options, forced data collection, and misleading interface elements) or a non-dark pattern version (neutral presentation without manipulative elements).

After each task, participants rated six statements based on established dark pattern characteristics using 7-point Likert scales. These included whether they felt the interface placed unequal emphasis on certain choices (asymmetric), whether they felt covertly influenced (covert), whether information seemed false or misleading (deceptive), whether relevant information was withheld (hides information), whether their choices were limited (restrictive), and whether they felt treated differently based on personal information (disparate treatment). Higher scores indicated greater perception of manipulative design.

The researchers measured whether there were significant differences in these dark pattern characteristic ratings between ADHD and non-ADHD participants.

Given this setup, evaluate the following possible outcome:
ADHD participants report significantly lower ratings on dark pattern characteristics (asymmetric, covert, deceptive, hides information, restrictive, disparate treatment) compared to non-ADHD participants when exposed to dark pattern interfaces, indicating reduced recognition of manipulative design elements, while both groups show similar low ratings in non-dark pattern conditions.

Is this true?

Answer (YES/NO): NO